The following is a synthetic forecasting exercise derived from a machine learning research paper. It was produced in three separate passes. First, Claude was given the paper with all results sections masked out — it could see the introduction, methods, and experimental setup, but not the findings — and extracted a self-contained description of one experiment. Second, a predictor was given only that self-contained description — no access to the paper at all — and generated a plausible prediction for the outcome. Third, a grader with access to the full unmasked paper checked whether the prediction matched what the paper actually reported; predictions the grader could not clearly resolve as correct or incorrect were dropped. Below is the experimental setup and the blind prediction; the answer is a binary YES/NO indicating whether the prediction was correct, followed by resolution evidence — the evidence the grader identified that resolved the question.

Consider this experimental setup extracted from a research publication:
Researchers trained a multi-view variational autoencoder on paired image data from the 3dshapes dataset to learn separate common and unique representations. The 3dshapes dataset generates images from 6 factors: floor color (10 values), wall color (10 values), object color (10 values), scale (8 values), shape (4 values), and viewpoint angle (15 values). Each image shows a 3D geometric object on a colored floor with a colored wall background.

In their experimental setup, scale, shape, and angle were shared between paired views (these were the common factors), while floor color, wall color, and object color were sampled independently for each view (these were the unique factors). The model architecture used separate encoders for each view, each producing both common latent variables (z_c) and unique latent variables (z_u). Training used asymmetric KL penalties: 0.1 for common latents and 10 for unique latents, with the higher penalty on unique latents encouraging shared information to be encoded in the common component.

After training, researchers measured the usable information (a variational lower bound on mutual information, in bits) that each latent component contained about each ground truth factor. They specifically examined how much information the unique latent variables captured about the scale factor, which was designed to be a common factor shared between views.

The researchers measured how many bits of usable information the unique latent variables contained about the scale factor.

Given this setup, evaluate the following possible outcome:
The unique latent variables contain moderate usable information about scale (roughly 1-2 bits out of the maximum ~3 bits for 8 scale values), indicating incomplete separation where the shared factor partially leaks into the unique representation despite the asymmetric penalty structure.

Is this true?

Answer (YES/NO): NO